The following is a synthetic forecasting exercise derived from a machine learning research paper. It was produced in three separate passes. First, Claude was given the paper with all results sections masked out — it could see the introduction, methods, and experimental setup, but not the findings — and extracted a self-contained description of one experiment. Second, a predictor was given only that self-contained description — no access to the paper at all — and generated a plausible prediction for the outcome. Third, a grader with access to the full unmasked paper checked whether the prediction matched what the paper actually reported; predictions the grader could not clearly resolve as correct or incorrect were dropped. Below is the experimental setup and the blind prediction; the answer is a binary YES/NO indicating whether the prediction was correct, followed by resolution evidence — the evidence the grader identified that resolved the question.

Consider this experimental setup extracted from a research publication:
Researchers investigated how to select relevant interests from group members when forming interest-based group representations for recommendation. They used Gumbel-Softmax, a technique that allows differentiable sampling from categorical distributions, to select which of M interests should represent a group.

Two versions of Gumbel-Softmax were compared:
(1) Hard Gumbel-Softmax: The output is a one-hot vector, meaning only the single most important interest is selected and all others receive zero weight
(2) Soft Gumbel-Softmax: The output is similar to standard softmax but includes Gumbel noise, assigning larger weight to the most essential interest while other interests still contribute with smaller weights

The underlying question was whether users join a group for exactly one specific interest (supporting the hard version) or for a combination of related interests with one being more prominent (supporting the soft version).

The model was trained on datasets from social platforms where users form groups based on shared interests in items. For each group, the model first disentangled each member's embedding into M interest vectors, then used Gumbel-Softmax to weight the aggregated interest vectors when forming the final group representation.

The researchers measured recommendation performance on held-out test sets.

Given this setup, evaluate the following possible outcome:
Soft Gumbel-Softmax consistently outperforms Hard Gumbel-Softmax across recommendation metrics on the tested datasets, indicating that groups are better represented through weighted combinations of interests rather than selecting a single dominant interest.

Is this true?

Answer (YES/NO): YES